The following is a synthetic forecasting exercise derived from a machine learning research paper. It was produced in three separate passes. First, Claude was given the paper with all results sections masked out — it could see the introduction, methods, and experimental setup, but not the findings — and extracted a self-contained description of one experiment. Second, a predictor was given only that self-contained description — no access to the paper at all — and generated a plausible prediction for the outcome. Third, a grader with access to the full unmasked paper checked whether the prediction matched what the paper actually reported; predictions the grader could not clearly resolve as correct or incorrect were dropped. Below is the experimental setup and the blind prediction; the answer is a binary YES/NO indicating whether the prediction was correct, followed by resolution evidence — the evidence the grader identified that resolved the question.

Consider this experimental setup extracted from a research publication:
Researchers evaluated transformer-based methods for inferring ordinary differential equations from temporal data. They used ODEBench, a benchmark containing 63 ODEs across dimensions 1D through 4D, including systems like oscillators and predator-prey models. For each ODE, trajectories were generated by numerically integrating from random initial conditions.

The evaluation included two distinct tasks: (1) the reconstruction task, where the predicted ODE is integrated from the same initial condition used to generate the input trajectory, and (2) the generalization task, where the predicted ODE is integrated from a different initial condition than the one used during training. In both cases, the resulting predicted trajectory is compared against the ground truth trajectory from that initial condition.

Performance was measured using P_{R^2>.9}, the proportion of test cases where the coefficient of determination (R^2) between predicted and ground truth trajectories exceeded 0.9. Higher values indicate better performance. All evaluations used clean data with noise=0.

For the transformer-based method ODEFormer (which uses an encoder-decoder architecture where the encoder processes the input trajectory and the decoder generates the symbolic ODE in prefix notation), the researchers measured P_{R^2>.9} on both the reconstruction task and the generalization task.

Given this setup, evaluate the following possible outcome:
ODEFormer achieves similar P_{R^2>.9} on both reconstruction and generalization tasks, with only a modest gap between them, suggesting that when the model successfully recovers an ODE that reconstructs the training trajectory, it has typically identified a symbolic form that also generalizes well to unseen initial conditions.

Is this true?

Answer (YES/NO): NO